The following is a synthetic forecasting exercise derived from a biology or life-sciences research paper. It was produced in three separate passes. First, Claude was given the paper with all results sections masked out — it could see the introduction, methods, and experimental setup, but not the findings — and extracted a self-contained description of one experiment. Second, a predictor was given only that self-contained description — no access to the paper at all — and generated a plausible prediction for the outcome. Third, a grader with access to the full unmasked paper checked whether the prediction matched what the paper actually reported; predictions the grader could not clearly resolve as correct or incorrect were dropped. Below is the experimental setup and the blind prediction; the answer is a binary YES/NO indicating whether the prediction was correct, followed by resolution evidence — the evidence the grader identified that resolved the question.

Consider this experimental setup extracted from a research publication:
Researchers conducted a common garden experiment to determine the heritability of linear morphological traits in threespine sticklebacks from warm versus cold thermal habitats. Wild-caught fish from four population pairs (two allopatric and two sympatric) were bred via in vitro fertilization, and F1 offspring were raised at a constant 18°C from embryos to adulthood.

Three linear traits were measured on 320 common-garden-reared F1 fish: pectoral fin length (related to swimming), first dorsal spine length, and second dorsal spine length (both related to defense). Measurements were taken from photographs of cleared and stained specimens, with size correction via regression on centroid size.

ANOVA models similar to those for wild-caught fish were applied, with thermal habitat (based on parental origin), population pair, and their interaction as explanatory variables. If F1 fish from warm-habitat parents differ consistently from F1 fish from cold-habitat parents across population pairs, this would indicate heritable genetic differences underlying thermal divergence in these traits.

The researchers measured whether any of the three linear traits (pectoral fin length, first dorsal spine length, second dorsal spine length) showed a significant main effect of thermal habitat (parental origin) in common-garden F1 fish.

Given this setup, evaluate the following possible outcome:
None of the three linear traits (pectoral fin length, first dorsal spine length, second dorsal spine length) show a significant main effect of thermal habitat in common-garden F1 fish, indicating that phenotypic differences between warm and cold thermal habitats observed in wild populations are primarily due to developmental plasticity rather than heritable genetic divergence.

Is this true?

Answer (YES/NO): NO